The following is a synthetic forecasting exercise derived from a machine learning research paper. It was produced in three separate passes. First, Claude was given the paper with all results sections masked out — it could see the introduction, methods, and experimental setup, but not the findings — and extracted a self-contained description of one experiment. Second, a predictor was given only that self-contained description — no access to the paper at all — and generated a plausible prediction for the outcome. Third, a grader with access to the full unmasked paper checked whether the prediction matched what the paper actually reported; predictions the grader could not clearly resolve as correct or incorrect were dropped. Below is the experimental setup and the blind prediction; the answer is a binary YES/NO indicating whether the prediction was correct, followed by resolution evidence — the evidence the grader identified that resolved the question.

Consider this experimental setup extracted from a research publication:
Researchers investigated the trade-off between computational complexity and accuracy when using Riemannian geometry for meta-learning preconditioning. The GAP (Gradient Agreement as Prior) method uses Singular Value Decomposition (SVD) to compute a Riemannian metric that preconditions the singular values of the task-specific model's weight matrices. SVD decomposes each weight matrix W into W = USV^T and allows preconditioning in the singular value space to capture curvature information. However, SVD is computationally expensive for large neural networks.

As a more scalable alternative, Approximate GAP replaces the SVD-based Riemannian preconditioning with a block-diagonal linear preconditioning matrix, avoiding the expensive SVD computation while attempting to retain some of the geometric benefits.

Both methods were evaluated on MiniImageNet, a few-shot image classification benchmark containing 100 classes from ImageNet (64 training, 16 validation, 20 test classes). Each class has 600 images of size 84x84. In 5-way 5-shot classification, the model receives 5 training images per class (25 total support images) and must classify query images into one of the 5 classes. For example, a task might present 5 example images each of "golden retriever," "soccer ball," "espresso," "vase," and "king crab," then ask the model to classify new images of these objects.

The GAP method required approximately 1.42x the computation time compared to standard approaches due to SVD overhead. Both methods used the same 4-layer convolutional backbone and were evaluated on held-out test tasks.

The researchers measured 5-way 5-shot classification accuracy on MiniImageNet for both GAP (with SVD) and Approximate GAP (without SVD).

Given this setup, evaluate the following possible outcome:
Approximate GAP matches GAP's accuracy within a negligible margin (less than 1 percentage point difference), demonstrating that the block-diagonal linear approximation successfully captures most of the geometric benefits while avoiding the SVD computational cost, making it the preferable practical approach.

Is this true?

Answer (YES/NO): YES